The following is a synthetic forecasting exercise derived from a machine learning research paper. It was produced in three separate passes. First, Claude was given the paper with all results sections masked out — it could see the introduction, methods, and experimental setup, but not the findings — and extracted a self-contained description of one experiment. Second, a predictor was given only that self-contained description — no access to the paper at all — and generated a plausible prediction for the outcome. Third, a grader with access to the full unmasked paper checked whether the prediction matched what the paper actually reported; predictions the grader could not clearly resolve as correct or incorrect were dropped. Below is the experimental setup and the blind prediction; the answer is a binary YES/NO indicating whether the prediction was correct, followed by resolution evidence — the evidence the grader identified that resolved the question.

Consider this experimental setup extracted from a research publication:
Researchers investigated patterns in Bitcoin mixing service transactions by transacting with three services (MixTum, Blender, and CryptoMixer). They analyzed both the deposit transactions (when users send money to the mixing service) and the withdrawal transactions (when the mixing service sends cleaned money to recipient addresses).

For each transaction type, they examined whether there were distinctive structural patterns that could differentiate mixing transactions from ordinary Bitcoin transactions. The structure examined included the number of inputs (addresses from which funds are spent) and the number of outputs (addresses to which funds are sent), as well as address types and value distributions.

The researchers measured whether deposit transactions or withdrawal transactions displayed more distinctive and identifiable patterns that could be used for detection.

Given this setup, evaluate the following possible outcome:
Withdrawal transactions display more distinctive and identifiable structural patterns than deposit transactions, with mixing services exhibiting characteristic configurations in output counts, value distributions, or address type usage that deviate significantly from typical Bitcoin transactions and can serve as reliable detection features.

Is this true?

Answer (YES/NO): YES